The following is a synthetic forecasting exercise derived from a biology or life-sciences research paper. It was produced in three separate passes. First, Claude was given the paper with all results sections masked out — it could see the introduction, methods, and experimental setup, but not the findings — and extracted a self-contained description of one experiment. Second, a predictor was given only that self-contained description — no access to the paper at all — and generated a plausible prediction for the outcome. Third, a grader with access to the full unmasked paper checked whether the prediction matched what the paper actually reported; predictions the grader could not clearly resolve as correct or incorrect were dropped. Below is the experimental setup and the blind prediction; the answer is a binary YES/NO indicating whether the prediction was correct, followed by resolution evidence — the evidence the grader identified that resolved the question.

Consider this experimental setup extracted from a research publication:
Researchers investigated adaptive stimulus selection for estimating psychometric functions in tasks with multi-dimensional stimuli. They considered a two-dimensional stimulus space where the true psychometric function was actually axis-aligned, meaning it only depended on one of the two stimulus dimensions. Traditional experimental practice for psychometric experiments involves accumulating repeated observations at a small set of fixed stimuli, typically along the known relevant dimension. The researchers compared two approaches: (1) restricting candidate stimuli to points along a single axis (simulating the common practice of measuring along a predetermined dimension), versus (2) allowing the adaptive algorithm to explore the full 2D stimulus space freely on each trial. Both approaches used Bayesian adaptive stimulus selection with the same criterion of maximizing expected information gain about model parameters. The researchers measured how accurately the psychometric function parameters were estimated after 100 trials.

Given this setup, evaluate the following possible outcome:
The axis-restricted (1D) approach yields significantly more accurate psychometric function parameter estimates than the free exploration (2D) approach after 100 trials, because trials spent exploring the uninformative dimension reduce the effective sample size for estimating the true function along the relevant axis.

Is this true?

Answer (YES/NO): NO